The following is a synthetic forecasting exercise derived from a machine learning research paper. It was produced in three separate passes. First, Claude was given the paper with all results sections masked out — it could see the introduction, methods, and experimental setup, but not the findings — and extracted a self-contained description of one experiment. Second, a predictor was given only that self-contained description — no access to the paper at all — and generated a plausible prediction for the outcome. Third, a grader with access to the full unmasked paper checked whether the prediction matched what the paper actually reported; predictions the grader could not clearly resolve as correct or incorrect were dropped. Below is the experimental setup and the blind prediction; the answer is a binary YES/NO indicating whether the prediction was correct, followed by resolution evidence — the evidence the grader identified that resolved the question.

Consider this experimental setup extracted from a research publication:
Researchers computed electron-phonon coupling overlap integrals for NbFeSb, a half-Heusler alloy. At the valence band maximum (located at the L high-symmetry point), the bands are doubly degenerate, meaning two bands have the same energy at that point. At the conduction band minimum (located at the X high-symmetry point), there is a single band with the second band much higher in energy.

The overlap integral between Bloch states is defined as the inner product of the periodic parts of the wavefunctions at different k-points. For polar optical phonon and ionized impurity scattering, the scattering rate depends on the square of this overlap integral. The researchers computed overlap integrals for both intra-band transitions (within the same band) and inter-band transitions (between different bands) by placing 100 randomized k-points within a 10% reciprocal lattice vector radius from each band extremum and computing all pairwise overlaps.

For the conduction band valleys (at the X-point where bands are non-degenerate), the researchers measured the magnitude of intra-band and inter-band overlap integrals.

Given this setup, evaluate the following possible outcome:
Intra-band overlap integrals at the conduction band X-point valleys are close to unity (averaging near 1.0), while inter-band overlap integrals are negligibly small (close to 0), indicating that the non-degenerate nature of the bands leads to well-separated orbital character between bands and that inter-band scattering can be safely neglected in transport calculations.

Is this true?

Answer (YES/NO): YES